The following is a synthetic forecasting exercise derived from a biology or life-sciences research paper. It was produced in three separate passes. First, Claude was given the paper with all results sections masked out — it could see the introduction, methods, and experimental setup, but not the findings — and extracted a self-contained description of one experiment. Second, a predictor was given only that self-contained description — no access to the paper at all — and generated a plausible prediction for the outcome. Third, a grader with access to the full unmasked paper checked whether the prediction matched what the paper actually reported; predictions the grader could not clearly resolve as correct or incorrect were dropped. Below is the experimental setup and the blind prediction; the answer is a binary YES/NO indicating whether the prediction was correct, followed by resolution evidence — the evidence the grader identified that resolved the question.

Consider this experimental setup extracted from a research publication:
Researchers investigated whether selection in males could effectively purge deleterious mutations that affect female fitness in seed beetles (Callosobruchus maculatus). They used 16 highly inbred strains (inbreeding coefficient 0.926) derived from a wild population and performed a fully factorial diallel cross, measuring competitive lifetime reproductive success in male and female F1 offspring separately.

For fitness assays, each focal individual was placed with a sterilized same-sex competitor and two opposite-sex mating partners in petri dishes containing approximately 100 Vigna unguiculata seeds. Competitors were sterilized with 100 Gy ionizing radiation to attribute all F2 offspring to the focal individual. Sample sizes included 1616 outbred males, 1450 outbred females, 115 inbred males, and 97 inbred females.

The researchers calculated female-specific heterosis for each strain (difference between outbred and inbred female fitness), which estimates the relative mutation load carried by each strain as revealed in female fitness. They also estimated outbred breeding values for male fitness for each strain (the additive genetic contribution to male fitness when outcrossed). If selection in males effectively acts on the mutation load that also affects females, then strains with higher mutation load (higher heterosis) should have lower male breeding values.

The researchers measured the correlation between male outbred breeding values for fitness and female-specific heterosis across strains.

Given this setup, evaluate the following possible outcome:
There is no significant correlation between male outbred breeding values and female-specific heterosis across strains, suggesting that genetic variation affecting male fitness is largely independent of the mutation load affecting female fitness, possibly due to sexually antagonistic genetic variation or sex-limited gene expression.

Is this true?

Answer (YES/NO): NO